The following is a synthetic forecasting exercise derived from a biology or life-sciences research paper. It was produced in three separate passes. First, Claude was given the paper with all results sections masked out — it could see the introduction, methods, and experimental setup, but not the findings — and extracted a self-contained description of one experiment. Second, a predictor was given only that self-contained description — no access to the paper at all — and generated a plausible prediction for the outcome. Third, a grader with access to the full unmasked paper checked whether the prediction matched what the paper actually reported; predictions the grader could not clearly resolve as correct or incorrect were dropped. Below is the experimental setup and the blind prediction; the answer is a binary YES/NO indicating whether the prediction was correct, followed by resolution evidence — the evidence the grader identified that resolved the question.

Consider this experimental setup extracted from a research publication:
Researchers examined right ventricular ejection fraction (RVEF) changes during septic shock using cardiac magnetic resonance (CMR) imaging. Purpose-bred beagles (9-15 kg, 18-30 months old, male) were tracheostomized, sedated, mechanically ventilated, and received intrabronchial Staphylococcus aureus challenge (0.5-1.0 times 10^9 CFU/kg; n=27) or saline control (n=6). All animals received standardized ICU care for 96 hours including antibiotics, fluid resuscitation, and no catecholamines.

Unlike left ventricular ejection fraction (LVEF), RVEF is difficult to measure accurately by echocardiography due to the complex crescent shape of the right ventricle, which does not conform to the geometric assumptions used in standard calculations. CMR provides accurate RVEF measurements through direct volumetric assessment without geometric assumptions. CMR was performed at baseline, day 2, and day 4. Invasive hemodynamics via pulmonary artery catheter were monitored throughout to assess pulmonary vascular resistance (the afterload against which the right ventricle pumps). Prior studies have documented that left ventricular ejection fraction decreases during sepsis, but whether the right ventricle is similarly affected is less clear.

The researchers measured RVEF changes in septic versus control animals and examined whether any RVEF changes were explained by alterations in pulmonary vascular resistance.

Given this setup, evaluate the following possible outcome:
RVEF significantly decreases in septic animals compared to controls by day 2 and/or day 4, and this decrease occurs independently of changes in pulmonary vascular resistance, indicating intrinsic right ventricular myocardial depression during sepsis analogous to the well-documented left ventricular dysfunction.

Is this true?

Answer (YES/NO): YES